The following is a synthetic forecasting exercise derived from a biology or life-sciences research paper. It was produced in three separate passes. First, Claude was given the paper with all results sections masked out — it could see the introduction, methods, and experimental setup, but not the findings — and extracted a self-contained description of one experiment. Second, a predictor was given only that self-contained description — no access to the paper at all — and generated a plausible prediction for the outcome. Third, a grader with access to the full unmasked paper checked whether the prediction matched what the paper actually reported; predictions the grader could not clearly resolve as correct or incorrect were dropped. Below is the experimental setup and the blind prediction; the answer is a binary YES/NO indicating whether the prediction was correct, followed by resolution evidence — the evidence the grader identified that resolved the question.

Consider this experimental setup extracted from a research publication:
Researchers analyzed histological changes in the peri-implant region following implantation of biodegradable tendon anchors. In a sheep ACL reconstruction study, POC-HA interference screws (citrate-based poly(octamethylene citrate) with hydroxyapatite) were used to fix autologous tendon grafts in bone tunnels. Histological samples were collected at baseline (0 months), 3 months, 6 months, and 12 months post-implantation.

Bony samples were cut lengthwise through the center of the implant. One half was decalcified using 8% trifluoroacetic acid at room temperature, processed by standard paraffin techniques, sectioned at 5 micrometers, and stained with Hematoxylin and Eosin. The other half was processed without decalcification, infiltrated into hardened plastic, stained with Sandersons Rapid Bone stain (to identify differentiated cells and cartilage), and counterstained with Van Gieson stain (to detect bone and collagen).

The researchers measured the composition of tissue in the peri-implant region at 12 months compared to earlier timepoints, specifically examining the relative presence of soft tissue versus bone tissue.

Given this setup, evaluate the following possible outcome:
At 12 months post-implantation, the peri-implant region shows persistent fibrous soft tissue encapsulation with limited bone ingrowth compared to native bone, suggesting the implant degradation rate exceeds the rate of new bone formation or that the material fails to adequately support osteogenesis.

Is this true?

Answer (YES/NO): NO